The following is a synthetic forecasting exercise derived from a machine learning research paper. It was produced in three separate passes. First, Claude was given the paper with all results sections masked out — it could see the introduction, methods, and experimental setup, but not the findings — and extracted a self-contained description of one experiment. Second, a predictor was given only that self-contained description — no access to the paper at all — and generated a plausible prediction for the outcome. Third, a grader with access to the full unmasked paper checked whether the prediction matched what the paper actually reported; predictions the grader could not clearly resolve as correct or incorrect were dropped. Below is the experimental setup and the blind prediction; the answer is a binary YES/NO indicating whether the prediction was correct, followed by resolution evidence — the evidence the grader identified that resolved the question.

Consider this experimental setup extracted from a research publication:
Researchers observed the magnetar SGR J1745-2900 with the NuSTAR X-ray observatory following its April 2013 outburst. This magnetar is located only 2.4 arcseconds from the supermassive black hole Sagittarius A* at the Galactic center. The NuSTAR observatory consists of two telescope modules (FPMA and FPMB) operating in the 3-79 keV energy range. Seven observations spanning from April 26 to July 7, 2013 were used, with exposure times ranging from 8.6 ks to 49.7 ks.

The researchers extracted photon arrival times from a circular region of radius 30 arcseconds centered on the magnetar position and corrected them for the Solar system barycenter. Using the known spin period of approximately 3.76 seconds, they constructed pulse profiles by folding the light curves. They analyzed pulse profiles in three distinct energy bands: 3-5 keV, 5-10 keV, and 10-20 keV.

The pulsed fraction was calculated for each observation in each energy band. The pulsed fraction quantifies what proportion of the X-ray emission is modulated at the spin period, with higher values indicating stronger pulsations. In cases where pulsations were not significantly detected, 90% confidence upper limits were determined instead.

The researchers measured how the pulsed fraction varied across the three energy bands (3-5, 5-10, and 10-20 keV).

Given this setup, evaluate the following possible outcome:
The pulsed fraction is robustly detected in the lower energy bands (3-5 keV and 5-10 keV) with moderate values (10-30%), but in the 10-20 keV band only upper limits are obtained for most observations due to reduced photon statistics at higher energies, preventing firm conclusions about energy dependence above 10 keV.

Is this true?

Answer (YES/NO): NO